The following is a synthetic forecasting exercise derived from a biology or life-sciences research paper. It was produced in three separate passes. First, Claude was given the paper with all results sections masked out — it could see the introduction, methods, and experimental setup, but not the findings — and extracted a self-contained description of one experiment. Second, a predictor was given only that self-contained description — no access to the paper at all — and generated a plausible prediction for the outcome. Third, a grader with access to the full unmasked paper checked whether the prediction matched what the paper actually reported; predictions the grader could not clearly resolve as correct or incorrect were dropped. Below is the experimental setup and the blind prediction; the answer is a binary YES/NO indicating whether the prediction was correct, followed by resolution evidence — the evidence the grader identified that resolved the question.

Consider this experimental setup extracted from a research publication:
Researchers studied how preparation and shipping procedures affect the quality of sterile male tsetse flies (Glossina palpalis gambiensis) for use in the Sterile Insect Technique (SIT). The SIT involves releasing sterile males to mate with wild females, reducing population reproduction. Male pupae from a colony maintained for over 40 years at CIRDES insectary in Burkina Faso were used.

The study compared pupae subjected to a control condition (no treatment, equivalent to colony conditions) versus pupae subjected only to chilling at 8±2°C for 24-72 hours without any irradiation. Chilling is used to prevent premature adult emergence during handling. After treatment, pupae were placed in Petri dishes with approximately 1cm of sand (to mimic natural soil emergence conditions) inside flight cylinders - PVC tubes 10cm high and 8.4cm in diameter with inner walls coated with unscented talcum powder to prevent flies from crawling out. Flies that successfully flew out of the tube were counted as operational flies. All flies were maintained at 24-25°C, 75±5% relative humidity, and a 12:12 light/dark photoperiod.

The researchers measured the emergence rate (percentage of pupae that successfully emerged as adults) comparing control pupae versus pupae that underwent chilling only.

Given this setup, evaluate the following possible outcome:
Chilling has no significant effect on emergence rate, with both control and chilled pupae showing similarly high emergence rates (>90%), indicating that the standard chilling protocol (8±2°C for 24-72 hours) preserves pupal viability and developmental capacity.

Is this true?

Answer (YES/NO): NO